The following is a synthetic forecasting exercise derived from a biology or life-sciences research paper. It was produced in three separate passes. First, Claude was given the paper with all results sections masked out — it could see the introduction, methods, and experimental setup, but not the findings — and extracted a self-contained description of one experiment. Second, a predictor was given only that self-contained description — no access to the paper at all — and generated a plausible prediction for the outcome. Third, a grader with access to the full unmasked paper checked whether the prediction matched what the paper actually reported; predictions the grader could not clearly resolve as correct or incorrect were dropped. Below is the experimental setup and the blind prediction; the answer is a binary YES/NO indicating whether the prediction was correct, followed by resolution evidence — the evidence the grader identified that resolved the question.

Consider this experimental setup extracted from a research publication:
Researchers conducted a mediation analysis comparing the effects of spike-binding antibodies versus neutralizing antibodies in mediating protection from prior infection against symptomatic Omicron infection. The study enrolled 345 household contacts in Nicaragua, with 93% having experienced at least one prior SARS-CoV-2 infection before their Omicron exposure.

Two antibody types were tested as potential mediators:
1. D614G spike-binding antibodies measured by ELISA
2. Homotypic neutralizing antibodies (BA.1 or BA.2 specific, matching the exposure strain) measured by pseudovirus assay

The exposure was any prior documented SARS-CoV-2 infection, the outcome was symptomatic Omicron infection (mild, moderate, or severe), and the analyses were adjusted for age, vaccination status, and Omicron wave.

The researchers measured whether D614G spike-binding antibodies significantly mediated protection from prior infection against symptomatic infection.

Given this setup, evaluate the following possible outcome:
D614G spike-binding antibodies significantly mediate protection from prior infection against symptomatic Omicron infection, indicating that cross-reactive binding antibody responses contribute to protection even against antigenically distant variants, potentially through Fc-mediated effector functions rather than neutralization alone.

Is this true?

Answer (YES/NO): YES